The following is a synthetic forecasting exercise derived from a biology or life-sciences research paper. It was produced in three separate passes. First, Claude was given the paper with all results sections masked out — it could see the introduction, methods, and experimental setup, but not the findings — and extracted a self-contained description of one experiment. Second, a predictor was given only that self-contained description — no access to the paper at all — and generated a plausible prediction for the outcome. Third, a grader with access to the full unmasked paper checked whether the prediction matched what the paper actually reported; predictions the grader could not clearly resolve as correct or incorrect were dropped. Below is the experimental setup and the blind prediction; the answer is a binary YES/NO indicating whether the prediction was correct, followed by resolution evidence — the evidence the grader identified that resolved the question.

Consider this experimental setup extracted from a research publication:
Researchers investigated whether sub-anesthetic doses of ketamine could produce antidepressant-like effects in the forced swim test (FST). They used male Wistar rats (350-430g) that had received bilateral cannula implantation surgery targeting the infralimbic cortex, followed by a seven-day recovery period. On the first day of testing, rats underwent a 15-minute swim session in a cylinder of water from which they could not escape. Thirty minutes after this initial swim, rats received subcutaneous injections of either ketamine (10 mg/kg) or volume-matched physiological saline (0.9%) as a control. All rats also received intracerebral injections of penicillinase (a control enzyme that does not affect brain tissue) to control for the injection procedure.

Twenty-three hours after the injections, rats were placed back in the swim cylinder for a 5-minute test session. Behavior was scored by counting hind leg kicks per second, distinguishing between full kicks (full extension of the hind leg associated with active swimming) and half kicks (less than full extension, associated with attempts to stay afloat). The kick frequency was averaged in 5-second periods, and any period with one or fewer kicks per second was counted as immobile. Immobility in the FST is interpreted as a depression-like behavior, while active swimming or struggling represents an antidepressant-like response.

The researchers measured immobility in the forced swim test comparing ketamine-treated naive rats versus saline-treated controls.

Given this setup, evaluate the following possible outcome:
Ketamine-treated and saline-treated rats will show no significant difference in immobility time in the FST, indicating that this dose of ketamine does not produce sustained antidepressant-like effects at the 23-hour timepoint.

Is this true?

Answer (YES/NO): YES